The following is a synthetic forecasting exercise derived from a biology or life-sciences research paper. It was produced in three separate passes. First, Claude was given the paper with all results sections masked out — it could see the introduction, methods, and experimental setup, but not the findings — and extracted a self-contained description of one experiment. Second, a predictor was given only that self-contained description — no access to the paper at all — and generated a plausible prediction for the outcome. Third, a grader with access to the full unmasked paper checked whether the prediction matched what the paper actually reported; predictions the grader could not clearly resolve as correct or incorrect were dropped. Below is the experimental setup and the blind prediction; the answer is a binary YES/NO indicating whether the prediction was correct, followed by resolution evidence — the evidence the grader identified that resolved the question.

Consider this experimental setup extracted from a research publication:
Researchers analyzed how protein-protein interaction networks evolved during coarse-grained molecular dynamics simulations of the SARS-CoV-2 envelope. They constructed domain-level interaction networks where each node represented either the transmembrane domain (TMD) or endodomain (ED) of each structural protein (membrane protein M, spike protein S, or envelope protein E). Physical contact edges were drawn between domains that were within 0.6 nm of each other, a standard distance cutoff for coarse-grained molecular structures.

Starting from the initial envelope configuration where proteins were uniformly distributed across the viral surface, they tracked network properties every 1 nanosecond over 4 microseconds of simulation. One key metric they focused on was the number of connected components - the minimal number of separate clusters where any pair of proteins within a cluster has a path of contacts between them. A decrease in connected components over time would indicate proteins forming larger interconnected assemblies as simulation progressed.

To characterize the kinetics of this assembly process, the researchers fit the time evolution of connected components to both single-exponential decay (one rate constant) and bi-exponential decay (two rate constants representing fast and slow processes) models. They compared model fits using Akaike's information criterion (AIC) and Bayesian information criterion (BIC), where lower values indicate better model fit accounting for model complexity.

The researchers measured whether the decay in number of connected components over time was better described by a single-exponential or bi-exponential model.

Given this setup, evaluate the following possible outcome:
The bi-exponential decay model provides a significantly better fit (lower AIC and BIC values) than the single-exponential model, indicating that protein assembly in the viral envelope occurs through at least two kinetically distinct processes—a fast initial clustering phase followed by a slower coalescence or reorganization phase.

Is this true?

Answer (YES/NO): YES